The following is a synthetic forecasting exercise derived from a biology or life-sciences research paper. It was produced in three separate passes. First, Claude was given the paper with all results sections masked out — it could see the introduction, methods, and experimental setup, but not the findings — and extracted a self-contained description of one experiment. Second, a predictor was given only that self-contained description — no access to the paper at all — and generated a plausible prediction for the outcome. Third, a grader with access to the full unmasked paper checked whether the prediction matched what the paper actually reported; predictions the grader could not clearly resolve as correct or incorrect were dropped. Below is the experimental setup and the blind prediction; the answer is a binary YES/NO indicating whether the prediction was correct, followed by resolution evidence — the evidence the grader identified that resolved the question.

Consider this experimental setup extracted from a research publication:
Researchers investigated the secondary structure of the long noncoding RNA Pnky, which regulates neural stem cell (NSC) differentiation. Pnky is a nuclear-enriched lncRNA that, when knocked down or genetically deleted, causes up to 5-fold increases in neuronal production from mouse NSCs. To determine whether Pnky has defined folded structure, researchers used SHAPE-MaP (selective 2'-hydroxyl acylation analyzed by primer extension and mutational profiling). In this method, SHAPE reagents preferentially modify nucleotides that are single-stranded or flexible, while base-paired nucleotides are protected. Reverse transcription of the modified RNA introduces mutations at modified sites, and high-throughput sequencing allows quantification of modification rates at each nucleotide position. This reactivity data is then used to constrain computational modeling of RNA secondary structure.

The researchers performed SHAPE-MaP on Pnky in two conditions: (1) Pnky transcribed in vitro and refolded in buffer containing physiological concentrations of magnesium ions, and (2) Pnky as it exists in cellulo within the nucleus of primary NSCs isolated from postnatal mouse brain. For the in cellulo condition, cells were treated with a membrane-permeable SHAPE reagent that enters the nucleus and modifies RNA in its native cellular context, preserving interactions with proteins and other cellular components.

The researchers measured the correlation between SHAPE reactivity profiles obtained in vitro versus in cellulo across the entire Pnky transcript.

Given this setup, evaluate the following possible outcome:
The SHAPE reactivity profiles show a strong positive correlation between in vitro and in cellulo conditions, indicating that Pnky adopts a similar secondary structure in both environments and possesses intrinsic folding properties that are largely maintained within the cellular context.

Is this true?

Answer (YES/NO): YES